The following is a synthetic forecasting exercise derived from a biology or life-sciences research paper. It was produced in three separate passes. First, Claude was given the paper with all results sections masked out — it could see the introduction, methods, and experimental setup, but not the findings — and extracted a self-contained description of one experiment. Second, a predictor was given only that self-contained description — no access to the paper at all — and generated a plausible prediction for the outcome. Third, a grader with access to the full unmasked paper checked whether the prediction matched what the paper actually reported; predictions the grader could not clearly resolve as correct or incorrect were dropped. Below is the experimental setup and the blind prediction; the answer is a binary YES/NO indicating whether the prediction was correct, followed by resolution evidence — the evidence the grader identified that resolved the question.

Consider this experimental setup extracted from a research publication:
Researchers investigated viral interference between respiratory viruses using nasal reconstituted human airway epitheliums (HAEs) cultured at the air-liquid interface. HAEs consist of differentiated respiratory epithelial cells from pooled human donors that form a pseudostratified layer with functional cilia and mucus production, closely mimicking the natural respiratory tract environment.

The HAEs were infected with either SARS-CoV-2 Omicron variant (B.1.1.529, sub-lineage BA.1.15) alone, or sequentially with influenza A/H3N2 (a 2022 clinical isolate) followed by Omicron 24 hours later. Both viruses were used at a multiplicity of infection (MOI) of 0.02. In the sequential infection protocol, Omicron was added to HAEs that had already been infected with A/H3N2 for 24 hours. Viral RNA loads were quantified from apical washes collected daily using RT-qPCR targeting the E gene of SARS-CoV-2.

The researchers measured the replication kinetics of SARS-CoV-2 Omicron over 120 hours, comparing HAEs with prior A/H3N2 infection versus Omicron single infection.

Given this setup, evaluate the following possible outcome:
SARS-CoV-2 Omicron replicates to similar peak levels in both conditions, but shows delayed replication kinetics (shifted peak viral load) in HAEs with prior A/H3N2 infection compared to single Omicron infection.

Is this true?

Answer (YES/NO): NO